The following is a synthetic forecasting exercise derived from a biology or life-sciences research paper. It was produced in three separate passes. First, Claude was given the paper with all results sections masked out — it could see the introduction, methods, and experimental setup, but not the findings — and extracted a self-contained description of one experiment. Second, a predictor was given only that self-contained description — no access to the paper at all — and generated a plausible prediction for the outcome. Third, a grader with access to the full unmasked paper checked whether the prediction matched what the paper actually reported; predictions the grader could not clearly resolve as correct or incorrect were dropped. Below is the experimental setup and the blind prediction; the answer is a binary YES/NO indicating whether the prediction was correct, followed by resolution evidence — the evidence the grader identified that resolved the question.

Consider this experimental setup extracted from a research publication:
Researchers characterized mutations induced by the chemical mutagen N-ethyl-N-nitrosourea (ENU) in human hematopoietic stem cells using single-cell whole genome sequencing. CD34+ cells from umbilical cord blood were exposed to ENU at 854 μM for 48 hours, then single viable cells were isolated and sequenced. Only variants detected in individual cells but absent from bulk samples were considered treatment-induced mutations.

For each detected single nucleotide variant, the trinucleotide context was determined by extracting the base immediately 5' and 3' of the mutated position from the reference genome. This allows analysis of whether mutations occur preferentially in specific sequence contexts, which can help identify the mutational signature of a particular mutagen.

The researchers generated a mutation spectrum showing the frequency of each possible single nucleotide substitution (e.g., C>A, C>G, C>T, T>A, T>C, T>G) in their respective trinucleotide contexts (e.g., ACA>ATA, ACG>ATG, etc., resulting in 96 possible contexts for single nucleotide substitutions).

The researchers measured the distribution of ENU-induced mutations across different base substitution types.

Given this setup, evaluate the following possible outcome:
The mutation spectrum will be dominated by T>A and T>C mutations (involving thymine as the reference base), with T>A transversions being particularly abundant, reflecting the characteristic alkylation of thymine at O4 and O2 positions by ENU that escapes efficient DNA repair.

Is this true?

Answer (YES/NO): NO